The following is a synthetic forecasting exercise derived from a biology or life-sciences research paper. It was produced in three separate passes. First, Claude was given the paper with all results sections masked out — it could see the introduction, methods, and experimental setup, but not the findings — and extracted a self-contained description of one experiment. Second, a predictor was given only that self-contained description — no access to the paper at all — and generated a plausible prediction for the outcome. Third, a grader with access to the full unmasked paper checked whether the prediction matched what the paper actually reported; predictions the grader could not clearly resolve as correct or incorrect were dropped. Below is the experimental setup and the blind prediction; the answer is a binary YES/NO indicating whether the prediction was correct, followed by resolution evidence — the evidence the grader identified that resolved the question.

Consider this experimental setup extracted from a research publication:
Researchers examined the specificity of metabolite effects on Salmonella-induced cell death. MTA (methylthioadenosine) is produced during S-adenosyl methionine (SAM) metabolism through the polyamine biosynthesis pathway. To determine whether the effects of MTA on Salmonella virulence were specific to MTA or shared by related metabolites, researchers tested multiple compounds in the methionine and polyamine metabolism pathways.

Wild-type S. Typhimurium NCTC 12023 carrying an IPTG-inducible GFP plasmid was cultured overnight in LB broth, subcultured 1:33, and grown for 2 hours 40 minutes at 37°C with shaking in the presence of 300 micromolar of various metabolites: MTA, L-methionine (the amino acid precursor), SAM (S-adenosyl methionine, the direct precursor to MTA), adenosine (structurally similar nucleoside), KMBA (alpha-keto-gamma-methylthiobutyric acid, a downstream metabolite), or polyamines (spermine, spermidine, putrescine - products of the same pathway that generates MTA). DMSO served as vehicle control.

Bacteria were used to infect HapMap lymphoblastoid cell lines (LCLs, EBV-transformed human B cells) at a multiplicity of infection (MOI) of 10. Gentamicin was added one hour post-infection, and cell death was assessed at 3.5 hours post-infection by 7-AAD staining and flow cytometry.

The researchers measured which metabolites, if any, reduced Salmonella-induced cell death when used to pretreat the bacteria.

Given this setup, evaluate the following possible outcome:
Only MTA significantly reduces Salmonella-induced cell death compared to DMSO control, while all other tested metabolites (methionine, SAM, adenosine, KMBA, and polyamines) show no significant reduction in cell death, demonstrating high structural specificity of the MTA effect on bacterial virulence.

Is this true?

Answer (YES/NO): NO